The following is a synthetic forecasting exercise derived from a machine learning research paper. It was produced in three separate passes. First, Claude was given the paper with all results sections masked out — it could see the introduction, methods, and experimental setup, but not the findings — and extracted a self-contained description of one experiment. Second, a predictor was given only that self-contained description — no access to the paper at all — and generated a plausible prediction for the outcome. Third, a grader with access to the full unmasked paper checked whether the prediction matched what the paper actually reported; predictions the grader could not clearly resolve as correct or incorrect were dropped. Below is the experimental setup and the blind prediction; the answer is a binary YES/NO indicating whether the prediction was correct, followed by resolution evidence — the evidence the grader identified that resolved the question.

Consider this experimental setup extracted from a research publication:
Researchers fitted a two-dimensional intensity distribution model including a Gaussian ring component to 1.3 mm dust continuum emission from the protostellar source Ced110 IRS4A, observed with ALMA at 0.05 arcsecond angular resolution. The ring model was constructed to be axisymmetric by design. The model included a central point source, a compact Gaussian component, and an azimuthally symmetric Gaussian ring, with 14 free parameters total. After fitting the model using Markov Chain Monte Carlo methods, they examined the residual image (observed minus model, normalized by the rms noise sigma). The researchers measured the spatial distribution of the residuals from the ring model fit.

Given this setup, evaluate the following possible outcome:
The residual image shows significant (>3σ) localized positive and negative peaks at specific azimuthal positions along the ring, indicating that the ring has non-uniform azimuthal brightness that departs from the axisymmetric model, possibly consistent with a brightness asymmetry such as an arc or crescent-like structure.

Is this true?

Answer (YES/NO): YES